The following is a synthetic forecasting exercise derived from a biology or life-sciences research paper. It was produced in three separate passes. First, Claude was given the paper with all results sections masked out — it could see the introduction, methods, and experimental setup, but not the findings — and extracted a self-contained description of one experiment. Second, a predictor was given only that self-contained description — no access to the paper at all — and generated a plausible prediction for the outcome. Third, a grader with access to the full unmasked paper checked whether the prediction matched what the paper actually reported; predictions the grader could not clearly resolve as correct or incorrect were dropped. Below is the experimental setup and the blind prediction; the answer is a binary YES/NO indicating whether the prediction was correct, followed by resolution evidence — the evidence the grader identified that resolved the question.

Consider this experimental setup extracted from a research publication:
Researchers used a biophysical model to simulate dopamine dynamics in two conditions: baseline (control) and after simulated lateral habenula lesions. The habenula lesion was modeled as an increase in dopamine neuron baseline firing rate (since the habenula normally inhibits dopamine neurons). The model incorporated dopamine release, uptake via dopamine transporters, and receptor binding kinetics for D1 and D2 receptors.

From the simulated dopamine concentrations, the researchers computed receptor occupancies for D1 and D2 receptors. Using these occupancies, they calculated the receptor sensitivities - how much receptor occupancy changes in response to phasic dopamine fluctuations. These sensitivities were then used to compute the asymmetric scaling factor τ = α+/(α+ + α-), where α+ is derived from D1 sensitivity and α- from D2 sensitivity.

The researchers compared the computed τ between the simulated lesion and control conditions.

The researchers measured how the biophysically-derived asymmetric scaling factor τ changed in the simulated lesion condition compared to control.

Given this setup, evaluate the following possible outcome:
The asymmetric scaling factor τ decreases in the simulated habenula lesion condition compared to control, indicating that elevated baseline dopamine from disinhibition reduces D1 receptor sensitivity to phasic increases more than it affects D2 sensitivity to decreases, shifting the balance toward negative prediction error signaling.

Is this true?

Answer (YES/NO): NO